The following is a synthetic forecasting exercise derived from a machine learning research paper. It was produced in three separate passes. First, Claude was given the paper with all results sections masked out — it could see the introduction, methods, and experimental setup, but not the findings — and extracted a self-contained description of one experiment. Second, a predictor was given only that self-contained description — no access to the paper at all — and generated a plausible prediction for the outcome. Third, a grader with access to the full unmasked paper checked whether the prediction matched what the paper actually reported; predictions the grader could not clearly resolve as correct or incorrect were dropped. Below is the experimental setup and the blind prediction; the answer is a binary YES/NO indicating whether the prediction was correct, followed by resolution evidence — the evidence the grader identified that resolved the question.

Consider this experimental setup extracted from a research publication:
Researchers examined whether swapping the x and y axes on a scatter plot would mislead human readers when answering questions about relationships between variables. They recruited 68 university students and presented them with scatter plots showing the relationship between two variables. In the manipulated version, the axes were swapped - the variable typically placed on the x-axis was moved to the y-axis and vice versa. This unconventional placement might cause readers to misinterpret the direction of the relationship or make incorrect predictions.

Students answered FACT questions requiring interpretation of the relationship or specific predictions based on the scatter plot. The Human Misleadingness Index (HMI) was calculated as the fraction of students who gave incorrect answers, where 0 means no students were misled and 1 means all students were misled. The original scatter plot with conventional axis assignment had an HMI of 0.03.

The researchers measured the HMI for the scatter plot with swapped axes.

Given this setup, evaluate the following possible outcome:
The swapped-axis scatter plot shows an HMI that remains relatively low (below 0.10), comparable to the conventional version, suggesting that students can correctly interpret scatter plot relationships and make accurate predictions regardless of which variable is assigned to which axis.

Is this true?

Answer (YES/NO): NO